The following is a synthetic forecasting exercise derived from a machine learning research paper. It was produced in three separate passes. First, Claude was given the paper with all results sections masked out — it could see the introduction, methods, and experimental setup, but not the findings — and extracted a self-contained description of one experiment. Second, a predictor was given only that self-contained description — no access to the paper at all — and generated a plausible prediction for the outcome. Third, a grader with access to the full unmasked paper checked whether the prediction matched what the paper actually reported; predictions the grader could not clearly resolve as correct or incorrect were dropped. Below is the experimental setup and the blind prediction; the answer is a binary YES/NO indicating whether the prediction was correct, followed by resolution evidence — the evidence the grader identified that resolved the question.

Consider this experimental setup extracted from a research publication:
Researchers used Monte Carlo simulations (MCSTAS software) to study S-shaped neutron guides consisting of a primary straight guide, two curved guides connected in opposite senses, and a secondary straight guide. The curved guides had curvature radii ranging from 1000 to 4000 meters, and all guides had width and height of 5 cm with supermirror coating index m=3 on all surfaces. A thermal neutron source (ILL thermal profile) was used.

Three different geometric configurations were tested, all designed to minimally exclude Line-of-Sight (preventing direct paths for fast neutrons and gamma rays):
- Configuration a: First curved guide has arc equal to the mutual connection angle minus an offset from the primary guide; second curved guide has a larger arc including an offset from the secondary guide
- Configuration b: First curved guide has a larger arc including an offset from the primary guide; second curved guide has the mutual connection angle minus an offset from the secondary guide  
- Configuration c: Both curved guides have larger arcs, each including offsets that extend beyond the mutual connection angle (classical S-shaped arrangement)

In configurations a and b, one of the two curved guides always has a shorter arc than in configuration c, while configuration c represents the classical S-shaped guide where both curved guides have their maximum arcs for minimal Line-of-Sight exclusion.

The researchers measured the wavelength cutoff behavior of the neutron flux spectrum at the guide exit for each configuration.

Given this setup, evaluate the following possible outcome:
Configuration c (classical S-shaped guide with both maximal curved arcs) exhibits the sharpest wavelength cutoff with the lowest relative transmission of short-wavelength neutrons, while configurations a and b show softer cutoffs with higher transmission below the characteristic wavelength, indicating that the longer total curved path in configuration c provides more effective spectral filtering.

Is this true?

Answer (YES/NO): YES